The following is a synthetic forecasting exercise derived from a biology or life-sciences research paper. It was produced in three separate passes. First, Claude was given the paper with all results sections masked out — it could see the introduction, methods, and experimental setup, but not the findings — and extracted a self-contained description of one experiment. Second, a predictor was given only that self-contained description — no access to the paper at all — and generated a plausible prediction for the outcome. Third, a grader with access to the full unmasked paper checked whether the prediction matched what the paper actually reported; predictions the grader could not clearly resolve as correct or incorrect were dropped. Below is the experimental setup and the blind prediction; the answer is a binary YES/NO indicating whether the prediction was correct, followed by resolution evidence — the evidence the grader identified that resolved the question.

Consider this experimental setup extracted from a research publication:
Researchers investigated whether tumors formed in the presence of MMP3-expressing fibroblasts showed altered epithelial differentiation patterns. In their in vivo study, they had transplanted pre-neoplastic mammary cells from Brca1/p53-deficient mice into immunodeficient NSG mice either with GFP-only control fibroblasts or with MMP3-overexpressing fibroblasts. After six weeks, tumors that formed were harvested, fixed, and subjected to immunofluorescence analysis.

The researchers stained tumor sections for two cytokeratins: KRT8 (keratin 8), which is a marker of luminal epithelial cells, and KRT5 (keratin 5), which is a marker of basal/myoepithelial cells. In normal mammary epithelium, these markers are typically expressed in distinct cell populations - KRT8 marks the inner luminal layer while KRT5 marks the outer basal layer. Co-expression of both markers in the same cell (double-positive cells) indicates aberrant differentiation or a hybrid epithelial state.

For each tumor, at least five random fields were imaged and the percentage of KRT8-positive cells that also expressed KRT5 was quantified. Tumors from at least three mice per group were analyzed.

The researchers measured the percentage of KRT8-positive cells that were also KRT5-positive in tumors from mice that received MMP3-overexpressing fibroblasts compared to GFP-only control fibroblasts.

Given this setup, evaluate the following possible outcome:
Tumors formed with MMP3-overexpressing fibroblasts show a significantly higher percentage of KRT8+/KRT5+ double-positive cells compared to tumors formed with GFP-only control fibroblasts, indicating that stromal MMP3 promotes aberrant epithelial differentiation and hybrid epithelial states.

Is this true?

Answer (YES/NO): YES